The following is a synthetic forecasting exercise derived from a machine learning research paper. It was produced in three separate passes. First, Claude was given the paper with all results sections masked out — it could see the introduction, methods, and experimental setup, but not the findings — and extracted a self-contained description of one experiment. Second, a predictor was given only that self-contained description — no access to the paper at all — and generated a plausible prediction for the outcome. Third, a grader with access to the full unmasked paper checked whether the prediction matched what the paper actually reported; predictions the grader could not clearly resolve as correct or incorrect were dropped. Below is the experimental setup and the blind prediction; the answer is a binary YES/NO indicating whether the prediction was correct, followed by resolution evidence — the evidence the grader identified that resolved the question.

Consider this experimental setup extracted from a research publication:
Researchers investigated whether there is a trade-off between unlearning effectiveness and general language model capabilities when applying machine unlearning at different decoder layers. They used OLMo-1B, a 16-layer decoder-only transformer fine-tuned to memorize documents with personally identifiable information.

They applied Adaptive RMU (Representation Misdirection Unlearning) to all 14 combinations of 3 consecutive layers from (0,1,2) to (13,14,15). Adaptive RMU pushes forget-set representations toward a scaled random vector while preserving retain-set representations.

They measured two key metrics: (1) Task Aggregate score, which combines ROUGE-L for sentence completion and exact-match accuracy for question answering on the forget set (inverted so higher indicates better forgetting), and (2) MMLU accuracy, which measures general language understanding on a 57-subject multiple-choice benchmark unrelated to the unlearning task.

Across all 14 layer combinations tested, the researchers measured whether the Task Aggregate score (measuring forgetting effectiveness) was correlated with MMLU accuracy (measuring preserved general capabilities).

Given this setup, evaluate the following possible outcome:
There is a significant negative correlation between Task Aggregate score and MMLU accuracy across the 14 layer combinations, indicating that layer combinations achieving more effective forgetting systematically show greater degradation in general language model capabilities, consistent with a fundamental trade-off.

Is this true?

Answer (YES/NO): NO